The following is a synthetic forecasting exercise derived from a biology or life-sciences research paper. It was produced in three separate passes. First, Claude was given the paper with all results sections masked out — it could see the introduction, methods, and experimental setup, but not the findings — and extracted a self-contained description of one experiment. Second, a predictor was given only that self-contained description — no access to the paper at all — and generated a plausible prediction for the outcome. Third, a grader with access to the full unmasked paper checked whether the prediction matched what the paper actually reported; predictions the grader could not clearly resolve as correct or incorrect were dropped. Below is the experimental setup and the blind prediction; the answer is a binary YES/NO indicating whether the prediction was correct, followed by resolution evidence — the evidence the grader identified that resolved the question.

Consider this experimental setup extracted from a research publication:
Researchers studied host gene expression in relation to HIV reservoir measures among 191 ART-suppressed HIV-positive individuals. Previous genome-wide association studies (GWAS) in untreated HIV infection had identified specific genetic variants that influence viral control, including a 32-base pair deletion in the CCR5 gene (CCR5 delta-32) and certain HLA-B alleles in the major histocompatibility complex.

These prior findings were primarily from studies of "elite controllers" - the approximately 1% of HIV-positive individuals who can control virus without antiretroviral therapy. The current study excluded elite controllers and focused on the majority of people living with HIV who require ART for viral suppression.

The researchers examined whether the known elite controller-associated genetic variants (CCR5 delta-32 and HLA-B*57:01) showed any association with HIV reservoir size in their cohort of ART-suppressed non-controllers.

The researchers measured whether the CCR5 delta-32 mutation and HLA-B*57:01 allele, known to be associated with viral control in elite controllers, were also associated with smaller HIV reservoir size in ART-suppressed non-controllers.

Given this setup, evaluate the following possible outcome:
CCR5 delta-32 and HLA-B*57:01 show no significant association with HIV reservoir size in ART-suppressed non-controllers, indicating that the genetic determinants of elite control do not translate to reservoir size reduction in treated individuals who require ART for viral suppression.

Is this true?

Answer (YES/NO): NO